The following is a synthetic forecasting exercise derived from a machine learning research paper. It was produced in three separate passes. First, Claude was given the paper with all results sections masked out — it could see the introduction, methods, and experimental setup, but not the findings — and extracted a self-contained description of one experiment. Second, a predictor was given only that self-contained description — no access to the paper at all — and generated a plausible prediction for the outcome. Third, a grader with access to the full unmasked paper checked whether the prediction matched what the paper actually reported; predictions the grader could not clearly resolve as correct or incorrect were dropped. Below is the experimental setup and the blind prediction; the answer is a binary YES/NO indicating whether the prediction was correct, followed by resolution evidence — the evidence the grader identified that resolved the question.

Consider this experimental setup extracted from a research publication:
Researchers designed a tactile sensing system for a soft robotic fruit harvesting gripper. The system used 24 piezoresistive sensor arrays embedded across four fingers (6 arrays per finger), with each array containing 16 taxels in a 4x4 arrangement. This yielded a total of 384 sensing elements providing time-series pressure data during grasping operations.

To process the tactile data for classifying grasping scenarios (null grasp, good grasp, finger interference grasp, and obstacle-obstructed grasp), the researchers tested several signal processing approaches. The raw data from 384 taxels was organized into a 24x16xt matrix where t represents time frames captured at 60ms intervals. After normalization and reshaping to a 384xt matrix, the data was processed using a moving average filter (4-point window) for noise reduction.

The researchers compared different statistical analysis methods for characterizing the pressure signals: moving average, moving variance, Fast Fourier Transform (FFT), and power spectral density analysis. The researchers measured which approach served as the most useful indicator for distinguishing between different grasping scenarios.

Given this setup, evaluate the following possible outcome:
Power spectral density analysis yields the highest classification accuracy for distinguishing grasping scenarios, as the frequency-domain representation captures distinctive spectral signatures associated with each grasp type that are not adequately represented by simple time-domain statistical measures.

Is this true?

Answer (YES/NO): NO